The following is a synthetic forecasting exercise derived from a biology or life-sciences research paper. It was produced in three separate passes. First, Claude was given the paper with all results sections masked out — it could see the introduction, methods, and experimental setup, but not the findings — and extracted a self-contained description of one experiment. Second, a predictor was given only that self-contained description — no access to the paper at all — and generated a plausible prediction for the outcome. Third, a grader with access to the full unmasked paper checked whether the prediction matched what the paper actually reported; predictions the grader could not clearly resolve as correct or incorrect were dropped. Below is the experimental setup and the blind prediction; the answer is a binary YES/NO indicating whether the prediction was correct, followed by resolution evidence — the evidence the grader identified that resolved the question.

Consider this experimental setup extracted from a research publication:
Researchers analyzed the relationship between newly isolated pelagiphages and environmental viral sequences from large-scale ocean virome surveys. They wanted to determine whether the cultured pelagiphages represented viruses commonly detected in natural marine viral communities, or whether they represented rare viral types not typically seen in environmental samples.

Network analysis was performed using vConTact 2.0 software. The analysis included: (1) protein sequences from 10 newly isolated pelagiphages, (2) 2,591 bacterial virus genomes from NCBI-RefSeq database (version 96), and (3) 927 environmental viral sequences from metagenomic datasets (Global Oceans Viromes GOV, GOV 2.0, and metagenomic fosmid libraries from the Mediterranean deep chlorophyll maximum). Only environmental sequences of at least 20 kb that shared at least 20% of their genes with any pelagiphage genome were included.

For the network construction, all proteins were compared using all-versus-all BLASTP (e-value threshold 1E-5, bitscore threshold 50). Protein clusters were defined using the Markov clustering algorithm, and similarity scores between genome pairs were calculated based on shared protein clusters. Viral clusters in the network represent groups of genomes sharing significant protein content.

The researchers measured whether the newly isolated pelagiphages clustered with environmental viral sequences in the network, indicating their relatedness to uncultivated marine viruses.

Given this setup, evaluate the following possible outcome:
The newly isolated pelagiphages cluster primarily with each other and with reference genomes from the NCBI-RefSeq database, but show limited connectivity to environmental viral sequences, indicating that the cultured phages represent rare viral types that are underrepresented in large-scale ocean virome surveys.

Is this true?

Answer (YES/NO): NO